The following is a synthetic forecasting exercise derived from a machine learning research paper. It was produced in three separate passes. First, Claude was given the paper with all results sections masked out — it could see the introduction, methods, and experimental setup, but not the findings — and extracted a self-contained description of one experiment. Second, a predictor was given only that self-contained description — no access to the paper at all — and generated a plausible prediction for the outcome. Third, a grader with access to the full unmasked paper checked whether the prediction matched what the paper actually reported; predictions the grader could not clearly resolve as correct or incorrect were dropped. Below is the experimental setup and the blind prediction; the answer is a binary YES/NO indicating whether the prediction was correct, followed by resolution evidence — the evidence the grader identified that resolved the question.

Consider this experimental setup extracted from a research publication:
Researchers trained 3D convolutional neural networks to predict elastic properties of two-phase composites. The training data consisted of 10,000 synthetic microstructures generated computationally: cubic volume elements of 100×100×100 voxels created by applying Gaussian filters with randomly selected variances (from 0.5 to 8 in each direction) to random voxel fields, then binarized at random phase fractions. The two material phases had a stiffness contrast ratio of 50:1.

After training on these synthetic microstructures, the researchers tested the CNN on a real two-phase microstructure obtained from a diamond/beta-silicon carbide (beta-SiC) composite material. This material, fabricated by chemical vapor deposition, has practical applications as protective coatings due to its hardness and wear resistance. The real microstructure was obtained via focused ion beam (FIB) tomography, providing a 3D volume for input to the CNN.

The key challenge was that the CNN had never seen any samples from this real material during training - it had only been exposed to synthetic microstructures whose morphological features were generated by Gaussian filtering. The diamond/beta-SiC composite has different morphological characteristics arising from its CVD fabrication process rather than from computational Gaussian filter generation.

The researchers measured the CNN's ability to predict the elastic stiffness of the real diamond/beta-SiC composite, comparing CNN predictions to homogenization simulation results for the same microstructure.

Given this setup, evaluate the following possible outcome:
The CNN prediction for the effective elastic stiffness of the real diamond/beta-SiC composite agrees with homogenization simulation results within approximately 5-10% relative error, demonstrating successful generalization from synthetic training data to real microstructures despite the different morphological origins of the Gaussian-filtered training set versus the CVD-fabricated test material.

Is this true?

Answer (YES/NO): NO